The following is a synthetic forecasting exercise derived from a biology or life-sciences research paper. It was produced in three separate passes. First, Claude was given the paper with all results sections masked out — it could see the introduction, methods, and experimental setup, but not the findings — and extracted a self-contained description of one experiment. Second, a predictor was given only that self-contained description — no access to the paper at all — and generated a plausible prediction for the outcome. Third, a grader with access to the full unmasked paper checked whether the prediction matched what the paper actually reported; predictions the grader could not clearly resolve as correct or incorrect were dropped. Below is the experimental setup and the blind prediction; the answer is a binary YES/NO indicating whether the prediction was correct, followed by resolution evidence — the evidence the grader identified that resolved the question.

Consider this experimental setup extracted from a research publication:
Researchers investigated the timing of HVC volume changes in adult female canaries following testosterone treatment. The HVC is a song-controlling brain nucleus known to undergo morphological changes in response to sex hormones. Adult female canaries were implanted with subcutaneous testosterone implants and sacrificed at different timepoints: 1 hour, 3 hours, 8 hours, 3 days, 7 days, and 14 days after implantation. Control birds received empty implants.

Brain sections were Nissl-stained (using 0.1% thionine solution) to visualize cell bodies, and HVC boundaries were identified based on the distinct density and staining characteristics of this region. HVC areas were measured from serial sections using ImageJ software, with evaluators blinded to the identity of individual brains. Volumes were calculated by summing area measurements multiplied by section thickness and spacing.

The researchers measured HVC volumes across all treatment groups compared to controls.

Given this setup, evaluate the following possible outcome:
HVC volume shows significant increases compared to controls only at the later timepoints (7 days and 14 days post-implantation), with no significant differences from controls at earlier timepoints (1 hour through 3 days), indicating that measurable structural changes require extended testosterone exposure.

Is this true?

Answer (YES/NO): NO